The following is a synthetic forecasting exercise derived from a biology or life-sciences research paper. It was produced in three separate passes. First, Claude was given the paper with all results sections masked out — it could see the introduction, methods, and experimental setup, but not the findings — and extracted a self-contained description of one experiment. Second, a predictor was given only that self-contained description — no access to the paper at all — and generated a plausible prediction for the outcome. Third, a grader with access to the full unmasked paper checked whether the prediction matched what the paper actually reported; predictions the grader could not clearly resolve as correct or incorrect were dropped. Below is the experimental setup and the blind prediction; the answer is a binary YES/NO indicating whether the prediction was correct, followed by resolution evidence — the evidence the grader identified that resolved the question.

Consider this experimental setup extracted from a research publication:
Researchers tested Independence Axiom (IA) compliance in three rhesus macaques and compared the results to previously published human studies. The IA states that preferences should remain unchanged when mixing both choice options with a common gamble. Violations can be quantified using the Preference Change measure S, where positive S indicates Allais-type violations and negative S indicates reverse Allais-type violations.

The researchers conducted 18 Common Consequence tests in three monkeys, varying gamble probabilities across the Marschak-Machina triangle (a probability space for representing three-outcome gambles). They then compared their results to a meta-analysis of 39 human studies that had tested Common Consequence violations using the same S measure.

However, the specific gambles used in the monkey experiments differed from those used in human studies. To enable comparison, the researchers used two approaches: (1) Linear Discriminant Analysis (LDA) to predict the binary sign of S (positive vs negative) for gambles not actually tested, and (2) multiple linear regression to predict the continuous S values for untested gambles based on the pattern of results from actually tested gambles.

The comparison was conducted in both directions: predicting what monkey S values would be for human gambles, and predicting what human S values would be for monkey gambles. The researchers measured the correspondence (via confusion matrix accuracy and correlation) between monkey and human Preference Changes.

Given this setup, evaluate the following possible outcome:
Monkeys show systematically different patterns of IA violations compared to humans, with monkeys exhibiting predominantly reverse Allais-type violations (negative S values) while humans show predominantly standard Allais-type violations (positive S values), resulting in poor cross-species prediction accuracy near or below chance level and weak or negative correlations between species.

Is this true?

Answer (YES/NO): NO